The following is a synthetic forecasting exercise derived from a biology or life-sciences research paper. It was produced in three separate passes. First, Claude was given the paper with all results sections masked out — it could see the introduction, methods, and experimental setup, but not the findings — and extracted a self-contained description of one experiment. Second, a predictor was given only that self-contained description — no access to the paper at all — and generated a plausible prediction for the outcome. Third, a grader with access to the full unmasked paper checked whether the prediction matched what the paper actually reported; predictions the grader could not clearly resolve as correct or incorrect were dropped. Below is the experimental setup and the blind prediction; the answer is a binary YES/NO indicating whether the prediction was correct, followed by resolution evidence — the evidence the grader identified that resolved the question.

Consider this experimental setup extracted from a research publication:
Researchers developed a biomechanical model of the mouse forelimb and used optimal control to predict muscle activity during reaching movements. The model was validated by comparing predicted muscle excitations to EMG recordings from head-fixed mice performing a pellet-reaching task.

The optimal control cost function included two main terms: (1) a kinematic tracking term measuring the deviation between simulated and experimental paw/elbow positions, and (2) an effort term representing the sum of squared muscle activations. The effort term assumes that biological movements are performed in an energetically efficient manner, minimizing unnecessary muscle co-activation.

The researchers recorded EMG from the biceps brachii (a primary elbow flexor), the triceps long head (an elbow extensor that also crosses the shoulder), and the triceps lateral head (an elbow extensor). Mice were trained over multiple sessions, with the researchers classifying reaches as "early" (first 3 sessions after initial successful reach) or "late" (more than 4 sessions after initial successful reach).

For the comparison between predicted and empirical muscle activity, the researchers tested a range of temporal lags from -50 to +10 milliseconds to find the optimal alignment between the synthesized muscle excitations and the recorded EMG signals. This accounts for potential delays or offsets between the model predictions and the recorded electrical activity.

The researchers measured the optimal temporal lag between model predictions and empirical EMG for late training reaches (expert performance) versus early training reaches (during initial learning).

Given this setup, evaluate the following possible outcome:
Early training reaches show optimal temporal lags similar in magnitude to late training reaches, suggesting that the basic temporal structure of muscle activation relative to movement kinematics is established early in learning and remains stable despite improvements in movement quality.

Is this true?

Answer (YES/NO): NO